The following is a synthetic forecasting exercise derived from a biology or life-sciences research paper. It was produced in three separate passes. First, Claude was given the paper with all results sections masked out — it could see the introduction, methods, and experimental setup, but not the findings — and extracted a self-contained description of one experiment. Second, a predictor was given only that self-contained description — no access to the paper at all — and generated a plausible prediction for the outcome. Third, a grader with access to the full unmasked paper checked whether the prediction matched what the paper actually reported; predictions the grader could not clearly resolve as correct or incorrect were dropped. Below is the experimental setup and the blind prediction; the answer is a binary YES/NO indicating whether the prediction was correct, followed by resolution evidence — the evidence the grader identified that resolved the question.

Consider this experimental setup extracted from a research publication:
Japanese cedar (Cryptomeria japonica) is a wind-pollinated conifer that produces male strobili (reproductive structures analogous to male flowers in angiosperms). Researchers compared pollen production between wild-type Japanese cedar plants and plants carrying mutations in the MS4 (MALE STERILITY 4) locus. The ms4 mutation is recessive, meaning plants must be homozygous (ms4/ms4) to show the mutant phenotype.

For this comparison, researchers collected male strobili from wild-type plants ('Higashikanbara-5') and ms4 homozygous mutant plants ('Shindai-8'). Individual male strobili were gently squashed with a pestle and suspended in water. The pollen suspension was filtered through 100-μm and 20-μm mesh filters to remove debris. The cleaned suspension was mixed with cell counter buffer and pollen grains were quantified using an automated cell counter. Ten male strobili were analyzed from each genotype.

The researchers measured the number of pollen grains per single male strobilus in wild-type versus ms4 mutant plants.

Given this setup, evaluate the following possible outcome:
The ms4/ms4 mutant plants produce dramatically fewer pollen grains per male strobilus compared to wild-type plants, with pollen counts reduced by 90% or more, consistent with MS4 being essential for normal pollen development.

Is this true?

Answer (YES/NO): YES